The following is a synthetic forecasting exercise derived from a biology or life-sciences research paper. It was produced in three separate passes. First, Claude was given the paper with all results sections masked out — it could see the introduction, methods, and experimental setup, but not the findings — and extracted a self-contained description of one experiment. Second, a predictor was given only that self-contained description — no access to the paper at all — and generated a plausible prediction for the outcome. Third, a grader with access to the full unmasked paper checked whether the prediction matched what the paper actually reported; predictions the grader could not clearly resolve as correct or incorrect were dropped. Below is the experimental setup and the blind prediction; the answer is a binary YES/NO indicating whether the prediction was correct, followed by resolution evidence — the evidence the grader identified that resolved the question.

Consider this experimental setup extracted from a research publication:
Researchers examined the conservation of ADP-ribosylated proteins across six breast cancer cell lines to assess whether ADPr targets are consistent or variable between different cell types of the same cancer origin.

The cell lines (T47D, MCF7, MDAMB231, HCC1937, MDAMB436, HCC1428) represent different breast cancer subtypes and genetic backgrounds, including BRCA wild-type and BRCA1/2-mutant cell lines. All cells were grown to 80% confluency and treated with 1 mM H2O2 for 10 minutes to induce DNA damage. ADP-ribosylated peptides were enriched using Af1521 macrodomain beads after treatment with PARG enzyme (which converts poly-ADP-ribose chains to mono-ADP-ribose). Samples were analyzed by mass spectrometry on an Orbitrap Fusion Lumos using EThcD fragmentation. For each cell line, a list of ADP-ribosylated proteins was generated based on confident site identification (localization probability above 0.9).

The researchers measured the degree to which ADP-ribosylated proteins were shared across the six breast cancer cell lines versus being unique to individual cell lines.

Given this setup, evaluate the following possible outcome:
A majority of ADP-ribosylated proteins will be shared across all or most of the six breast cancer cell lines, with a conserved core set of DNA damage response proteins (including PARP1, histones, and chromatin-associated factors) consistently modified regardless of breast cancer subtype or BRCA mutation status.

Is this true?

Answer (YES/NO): YES